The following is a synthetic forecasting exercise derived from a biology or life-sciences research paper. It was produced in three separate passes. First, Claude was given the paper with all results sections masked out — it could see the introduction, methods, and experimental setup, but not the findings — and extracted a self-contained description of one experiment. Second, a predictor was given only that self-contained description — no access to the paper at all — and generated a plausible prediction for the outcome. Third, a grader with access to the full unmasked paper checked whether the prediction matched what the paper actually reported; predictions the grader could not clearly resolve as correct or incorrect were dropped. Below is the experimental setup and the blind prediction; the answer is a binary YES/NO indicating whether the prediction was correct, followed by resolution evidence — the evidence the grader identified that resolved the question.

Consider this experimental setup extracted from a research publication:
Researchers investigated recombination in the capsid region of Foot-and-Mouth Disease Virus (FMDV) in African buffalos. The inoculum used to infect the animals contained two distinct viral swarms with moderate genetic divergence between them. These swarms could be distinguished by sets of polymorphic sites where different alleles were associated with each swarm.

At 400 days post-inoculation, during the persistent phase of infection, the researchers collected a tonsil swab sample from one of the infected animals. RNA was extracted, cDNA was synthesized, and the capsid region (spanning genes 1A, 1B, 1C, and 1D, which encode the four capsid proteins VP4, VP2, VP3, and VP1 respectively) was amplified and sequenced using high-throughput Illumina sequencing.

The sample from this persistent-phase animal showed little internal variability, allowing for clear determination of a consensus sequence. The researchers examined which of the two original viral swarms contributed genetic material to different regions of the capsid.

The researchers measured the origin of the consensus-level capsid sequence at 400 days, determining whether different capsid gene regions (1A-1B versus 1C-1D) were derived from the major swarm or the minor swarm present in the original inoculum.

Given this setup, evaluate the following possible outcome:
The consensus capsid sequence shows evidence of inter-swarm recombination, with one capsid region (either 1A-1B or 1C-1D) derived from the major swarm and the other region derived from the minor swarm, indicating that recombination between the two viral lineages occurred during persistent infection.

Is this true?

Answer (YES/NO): YES